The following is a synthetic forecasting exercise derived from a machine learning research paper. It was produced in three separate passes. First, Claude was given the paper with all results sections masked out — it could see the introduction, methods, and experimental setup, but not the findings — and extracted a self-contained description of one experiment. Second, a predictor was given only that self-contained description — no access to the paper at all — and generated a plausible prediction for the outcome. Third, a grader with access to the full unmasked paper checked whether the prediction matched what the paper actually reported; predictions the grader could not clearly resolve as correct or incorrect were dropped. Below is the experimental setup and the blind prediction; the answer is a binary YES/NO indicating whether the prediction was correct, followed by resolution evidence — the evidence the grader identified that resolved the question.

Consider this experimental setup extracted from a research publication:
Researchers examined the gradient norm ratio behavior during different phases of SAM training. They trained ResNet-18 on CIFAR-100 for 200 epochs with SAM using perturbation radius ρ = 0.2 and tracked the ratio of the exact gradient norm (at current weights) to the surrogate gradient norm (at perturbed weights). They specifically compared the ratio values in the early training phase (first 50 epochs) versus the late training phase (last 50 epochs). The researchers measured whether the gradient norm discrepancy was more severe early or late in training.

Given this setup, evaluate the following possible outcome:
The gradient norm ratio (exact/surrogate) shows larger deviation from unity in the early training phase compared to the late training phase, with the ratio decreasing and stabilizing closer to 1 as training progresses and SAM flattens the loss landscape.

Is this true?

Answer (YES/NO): NO